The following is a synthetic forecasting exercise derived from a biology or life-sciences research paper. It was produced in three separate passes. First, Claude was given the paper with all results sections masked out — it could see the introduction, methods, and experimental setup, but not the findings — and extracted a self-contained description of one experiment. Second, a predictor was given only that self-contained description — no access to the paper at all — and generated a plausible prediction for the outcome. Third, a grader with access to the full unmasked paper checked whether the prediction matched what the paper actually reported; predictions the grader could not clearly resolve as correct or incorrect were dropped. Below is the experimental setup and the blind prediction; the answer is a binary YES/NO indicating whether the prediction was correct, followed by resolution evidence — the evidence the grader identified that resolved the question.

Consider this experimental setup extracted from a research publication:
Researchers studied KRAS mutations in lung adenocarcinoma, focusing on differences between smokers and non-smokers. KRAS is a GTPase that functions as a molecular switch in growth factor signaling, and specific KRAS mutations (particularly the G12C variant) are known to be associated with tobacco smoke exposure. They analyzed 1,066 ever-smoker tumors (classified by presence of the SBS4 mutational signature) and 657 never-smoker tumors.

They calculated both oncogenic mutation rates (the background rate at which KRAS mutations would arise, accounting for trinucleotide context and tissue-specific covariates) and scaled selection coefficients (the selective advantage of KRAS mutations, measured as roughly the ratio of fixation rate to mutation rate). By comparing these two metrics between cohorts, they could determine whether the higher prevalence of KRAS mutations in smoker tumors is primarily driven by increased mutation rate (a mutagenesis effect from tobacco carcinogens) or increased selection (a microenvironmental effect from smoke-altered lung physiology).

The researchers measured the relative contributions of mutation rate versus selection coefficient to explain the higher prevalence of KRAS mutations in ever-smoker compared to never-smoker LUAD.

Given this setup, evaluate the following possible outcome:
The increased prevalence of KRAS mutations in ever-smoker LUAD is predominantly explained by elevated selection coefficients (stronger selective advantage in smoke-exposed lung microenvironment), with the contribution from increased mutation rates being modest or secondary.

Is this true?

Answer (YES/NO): NO